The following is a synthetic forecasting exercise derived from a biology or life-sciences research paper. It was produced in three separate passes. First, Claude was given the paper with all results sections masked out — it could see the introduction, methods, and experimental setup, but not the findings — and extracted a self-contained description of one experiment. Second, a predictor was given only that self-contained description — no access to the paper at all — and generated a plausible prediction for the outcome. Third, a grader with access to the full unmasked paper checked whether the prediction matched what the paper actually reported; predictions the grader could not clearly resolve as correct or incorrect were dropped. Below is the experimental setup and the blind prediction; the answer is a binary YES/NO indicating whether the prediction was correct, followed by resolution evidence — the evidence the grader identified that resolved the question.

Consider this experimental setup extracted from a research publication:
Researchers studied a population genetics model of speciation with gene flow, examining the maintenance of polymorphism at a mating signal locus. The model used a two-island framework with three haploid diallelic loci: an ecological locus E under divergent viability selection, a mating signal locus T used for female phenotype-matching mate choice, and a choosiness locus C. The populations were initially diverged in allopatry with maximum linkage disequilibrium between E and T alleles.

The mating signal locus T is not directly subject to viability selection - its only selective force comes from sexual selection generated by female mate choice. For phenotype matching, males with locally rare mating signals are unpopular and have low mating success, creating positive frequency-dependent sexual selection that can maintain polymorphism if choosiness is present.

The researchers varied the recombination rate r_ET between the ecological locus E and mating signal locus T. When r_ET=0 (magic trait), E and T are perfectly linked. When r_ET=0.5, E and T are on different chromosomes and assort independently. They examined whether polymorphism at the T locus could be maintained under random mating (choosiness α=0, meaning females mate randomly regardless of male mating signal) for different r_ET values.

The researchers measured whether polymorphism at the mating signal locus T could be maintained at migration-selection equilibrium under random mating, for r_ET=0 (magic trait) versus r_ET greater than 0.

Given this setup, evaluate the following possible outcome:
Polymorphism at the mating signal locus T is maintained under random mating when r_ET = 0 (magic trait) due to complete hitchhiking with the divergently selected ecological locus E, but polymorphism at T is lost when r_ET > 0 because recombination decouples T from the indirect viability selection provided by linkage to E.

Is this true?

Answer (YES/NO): YES